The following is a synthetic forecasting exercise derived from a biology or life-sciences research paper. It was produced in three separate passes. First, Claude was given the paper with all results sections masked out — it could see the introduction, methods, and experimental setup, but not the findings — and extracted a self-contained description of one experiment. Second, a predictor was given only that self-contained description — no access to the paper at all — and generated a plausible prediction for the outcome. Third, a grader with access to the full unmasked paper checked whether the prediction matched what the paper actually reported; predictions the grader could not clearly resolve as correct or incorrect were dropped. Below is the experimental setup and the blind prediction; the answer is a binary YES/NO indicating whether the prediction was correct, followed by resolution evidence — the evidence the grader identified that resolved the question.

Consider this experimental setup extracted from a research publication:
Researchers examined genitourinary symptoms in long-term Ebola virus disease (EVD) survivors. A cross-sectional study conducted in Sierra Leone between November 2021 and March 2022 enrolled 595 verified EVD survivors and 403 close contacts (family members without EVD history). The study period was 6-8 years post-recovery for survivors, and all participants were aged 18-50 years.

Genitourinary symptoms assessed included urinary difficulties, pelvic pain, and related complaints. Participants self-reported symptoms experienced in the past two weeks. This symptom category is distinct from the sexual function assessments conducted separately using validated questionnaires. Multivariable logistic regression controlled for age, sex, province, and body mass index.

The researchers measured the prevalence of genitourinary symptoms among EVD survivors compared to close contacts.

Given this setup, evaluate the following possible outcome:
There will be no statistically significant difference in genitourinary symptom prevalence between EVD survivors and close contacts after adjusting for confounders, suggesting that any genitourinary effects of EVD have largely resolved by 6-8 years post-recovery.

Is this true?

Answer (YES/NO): NO